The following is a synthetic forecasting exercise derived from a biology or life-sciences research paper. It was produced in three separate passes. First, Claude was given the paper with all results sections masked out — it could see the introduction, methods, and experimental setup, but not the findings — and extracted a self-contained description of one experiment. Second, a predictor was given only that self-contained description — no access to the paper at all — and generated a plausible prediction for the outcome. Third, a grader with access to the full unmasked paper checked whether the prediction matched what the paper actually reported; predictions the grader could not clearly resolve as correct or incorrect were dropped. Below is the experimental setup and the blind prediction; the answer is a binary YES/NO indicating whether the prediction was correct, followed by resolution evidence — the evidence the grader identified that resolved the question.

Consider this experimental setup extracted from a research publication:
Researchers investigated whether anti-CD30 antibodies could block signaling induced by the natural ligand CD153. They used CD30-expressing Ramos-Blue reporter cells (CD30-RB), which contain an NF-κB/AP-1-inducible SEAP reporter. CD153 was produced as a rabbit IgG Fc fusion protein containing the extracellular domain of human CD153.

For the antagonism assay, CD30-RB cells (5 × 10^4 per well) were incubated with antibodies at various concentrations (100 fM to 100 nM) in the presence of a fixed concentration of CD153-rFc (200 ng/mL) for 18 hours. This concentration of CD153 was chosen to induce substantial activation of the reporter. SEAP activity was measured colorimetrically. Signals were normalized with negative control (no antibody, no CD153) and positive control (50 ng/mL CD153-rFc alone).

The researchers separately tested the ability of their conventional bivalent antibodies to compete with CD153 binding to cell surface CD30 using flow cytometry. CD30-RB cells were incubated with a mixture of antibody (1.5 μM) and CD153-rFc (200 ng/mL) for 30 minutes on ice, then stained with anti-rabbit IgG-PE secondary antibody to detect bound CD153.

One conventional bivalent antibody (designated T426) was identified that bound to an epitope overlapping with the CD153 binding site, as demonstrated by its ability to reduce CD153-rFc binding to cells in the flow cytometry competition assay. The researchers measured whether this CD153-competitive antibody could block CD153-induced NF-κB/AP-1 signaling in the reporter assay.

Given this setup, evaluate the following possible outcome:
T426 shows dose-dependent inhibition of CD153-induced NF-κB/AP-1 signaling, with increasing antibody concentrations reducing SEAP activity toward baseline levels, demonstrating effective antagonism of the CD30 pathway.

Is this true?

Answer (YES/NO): NO